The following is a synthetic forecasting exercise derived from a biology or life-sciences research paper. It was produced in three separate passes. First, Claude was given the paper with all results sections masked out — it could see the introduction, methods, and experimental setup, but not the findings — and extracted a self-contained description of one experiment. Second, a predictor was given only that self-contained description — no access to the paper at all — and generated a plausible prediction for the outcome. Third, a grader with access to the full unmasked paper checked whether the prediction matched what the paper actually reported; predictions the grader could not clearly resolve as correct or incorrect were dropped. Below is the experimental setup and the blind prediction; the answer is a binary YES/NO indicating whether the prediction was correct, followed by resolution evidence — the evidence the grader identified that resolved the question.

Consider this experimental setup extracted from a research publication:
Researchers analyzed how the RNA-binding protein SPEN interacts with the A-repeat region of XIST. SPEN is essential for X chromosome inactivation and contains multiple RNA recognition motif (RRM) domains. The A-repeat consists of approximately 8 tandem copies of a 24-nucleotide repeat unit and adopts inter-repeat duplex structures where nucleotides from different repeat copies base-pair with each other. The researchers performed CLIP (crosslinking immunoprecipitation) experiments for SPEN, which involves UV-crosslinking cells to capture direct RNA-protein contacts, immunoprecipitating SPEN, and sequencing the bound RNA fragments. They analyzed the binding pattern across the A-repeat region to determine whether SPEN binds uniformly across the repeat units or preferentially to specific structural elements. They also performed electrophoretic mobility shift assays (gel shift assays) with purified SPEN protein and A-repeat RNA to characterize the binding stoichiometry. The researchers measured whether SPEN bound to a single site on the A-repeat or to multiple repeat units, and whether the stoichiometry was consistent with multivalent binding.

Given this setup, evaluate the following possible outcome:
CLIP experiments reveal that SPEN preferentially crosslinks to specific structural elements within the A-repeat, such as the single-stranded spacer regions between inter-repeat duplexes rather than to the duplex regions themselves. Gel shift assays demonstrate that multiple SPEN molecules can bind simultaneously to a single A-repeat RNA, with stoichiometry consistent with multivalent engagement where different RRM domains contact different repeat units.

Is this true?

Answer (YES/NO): YES